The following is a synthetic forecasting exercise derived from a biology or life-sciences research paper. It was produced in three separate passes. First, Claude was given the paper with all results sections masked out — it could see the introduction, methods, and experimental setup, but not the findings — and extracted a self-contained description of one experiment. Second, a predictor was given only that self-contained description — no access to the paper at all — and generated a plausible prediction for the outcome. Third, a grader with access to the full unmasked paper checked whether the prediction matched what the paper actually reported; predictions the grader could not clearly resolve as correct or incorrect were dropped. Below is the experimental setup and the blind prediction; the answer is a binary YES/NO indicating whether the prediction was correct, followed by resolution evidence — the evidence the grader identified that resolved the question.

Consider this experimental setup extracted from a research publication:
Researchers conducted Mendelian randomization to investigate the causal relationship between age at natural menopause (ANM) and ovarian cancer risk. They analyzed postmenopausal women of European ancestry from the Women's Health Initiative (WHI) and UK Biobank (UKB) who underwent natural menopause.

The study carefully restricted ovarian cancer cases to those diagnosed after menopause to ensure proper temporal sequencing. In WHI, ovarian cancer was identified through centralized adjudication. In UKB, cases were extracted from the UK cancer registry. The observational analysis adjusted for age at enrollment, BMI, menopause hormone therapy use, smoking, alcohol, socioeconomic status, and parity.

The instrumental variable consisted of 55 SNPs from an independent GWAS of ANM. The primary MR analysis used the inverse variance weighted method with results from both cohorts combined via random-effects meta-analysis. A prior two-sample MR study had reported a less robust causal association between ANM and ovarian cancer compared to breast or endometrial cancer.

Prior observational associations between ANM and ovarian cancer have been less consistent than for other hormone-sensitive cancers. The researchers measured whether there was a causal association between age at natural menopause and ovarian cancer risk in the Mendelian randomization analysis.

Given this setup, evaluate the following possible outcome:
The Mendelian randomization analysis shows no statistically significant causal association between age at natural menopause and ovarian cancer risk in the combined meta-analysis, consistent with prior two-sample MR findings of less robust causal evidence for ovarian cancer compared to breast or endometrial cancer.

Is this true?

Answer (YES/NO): YES